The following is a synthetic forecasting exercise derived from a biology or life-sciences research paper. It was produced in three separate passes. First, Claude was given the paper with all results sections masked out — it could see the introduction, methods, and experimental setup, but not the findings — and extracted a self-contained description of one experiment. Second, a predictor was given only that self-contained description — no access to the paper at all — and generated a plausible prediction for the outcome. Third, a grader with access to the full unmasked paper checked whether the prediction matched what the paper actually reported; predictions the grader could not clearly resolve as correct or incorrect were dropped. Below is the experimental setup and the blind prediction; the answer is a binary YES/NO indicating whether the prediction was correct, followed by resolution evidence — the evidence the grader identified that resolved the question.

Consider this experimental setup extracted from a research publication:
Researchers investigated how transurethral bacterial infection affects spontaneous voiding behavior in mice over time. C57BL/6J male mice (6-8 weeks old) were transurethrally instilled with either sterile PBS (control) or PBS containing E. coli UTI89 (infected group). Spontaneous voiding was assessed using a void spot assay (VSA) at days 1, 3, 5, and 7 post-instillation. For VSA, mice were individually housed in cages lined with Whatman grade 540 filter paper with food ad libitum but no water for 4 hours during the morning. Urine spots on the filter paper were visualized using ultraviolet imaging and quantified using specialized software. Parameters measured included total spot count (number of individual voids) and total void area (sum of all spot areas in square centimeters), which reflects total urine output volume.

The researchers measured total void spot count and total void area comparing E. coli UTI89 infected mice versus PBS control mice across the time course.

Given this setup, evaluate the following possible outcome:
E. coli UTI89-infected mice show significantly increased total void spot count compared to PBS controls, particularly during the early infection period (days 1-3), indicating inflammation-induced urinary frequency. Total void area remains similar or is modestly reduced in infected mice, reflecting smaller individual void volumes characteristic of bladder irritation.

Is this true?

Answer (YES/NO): NO